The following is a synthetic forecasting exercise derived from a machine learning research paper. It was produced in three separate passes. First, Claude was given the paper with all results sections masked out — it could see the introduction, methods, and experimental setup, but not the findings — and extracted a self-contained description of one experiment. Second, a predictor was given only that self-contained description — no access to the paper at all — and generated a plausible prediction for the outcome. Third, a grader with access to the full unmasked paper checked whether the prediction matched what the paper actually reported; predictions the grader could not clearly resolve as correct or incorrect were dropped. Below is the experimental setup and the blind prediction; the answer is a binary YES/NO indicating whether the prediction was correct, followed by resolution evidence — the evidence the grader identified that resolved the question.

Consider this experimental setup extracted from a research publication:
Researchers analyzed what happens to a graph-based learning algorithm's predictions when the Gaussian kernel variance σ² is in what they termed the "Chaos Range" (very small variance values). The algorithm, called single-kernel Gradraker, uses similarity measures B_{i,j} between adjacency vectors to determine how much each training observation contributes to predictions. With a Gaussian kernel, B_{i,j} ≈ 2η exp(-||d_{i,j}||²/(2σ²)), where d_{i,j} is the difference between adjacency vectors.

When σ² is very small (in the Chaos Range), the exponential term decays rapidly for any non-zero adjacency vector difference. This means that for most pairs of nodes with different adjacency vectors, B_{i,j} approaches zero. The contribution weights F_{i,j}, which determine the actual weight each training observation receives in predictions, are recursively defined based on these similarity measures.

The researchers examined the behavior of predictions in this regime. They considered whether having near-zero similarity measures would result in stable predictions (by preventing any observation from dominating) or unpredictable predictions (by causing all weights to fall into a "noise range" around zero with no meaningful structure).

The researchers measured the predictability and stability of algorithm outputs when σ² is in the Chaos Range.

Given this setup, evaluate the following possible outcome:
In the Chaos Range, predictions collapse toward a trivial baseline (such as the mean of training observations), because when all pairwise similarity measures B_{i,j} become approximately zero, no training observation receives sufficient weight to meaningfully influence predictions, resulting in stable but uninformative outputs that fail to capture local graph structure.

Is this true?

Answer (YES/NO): NO